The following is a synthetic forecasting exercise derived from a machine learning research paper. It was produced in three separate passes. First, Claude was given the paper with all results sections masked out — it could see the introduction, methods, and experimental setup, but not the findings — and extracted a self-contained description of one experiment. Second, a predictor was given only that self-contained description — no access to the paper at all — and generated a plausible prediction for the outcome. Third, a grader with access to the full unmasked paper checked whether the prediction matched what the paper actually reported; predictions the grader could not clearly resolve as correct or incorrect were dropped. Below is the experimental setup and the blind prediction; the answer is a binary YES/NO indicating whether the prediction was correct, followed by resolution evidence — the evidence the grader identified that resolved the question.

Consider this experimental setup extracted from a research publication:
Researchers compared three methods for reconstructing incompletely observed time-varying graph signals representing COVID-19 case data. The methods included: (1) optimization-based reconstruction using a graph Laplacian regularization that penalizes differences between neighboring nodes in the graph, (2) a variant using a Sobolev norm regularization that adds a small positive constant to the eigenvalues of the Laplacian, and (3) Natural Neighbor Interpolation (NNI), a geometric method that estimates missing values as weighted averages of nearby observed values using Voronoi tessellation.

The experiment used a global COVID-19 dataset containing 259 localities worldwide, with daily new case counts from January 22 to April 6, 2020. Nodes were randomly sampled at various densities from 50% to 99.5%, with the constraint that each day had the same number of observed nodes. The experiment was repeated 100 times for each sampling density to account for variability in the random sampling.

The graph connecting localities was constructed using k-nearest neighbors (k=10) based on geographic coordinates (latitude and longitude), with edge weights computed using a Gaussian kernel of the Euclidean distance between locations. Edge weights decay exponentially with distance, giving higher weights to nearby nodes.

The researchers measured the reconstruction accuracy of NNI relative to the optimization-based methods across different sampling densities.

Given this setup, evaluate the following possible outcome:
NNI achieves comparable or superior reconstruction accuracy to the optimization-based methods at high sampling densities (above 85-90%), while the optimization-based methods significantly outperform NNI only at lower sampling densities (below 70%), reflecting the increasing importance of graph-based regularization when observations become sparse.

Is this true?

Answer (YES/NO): NO